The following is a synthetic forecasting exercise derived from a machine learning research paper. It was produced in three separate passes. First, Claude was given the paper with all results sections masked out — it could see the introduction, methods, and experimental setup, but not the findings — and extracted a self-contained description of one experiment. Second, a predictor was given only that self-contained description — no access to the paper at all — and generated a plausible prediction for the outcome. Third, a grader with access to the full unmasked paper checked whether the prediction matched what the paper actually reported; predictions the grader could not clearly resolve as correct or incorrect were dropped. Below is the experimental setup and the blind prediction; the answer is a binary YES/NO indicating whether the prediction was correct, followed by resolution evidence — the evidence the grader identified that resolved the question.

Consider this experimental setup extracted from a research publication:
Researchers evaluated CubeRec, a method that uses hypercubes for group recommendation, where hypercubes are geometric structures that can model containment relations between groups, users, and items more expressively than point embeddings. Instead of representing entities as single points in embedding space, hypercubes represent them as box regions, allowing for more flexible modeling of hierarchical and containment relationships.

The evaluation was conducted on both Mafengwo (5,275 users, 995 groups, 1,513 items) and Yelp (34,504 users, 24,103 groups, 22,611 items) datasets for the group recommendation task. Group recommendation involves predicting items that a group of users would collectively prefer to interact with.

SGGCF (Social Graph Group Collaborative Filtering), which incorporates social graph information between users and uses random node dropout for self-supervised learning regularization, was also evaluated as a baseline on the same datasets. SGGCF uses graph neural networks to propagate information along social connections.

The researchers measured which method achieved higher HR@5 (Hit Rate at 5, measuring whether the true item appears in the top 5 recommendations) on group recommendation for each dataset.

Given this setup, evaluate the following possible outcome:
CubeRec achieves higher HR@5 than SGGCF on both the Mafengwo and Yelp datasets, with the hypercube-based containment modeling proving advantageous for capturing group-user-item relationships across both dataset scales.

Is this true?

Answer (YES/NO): YES